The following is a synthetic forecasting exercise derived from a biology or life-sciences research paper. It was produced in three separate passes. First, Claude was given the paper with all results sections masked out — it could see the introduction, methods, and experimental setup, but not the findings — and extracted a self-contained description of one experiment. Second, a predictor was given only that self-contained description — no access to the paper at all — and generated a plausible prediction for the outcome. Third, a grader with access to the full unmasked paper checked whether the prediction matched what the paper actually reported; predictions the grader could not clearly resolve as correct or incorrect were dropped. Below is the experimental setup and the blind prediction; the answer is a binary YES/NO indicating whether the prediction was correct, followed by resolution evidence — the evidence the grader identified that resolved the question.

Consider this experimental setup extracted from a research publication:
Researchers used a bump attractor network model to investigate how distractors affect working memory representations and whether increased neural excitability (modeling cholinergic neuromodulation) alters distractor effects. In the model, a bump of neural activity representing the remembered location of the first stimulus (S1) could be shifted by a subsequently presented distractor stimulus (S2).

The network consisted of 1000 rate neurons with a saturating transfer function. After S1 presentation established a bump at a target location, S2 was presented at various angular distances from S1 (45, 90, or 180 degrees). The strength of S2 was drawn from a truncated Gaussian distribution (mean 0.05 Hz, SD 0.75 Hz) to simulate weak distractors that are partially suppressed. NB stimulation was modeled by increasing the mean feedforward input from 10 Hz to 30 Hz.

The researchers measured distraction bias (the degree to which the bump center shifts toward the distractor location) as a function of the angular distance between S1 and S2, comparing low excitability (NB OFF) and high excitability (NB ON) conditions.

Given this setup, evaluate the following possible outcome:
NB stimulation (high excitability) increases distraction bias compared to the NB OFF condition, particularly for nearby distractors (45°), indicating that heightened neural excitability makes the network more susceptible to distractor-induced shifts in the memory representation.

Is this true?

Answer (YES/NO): NO